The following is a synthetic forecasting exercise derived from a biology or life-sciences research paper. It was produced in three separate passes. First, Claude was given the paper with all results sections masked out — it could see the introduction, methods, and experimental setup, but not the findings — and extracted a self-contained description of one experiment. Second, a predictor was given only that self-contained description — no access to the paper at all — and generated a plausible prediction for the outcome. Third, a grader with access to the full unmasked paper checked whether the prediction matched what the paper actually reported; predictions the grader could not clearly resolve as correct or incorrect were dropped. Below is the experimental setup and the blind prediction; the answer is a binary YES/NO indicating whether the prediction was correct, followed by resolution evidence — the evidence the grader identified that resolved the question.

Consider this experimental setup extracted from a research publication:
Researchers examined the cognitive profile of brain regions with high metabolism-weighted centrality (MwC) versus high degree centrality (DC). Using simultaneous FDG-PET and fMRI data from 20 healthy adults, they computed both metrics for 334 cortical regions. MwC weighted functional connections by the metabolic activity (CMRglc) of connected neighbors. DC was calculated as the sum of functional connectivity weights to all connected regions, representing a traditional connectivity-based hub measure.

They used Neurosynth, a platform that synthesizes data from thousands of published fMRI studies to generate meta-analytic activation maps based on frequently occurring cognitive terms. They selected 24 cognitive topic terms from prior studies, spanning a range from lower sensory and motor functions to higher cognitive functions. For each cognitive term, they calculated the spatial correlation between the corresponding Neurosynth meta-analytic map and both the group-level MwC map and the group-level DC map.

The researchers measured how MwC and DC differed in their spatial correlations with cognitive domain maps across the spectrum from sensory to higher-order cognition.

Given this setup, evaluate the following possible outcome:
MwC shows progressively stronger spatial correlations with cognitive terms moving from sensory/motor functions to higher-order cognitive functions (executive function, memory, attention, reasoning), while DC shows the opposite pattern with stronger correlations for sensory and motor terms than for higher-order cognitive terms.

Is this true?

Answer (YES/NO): NO